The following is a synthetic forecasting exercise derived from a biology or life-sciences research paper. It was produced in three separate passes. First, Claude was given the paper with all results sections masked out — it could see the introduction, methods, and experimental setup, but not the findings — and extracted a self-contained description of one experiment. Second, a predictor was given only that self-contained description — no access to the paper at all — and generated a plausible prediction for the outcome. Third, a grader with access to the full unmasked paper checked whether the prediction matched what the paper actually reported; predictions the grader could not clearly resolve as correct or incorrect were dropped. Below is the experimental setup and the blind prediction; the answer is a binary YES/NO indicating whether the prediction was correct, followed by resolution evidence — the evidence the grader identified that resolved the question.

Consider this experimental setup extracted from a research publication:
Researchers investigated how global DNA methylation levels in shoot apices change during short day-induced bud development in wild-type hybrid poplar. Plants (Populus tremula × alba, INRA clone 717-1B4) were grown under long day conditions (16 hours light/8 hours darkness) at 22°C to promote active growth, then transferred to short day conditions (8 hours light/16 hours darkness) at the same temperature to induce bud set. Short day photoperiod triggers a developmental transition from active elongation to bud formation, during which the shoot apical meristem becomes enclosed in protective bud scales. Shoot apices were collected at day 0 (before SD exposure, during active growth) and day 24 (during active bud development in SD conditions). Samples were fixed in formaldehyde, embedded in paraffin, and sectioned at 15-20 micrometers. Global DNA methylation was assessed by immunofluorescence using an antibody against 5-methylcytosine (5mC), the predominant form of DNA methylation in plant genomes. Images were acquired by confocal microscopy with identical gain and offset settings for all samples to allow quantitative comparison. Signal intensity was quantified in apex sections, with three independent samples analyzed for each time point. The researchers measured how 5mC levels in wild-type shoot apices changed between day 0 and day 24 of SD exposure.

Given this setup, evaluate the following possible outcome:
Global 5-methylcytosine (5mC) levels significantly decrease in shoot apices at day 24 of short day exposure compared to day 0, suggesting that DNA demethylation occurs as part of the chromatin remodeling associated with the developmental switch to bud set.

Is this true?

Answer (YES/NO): NO